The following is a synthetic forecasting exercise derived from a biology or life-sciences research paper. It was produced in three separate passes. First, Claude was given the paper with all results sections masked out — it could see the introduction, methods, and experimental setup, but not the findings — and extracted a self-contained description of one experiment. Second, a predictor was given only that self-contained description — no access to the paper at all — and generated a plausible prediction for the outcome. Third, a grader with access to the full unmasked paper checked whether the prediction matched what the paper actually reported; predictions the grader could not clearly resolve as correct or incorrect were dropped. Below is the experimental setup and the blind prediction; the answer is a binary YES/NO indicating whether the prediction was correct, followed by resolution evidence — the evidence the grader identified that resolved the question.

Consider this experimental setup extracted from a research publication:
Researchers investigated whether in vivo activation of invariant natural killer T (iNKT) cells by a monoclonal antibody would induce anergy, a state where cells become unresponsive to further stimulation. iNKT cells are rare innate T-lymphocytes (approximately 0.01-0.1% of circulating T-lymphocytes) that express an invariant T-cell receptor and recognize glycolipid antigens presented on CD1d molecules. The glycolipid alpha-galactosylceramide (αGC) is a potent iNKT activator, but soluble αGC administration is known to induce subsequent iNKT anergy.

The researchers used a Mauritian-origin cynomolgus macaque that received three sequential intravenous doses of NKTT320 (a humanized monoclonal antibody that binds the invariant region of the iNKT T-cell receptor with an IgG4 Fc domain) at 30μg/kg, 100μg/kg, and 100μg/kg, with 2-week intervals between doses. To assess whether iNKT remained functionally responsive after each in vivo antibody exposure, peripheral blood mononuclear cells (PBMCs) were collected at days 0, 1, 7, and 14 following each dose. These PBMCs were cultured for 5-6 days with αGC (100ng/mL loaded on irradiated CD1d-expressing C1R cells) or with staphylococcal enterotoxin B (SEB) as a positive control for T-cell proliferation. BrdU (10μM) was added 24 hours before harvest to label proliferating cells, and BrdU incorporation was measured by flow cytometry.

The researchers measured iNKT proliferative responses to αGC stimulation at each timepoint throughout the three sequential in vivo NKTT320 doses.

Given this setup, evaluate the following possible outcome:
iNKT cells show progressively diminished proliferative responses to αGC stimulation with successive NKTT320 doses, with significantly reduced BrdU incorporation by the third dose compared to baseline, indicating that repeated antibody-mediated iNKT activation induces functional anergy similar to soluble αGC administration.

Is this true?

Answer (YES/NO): NO